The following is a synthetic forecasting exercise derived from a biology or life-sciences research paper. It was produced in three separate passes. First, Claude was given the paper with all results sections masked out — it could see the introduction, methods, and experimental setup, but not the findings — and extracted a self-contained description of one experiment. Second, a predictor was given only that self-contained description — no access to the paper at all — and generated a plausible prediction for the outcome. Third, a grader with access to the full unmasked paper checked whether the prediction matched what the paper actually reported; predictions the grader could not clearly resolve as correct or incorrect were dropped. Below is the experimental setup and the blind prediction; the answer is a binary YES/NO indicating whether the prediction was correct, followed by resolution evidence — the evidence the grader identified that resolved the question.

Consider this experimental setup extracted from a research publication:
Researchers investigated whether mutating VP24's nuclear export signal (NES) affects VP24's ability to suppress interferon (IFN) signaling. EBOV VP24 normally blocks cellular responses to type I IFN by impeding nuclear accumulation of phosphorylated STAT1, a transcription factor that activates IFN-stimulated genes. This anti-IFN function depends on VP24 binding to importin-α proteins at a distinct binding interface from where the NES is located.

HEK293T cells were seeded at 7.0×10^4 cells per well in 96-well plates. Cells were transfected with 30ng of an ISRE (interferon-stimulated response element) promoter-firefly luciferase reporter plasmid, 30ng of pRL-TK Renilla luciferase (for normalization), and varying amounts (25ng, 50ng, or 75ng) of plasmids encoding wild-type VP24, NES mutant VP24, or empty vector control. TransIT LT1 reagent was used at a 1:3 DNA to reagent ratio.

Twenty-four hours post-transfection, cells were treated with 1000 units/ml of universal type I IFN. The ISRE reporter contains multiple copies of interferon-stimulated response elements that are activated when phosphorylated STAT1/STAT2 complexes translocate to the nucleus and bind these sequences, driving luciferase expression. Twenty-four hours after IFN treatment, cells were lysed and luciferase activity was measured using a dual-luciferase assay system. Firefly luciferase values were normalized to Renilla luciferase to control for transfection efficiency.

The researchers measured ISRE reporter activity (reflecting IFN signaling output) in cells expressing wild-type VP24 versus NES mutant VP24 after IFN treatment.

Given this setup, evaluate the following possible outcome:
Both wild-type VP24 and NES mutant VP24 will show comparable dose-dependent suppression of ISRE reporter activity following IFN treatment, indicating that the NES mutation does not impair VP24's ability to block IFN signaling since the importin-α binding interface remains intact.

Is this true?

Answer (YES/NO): YES